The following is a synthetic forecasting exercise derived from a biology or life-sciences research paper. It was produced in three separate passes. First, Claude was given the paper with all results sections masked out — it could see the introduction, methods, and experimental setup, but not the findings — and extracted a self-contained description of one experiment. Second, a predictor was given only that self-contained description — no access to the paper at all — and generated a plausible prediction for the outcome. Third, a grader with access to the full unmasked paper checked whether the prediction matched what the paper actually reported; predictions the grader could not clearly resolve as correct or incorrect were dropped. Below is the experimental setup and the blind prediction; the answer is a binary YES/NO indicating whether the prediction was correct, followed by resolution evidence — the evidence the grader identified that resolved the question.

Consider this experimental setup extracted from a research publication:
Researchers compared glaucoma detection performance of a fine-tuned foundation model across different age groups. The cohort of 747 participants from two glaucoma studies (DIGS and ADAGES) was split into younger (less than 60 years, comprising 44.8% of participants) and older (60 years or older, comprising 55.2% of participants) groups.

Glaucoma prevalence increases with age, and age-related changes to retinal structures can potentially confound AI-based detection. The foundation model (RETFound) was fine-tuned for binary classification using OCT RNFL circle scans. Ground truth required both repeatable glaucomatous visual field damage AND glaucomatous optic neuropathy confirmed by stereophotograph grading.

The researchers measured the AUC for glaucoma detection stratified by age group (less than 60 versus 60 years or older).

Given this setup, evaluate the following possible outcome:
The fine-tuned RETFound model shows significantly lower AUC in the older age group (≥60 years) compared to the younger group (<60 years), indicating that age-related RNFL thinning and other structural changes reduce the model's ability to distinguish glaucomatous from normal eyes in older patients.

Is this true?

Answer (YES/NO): NO